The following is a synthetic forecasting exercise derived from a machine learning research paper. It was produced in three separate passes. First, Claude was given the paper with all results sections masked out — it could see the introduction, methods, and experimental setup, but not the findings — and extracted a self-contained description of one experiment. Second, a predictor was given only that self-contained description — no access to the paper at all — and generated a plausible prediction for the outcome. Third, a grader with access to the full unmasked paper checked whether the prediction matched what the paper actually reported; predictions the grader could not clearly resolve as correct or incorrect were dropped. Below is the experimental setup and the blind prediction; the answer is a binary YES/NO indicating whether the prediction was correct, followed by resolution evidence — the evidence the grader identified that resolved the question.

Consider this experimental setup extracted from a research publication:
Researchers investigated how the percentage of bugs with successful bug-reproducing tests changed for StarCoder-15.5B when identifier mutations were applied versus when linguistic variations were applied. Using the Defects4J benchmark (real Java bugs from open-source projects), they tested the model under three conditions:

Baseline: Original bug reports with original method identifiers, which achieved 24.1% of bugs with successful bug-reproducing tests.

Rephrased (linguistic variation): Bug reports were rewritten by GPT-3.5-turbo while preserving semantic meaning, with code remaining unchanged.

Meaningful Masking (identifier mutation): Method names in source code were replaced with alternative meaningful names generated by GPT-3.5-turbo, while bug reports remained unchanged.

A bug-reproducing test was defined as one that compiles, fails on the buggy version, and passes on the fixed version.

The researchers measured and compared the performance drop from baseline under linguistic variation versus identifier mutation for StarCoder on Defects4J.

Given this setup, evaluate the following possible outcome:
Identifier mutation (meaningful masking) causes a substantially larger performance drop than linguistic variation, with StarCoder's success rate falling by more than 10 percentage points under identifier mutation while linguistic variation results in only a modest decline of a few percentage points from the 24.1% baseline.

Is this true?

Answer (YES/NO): YES